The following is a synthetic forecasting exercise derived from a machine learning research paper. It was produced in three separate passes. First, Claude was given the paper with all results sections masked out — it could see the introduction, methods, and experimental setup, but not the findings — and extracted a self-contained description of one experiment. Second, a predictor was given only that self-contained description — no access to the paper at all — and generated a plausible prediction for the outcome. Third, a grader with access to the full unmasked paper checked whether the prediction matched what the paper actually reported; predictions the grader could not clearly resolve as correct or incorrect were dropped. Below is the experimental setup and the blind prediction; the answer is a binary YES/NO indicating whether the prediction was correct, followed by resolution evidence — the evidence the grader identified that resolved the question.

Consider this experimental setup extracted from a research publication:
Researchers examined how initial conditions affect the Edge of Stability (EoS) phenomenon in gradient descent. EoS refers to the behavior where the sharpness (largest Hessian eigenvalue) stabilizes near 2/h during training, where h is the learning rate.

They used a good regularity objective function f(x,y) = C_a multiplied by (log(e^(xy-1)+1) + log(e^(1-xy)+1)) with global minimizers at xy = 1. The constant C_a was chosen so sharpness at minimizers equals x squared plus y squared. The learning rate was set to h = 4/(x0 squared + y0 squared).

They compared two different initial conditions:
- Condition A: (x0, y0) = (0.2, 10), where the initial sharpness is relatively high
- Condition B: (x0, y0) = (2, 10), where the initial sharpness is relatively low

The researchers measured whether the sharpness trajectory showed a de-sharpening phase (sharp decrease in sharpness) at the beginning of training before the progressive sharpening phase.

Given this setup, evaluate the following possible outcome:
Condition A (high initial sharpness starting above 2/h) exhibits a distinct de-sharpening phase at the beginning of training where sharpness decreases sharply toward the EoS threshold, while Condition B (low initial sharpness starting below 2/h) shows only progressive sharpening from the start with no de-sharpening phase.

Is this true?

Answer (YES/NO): YES